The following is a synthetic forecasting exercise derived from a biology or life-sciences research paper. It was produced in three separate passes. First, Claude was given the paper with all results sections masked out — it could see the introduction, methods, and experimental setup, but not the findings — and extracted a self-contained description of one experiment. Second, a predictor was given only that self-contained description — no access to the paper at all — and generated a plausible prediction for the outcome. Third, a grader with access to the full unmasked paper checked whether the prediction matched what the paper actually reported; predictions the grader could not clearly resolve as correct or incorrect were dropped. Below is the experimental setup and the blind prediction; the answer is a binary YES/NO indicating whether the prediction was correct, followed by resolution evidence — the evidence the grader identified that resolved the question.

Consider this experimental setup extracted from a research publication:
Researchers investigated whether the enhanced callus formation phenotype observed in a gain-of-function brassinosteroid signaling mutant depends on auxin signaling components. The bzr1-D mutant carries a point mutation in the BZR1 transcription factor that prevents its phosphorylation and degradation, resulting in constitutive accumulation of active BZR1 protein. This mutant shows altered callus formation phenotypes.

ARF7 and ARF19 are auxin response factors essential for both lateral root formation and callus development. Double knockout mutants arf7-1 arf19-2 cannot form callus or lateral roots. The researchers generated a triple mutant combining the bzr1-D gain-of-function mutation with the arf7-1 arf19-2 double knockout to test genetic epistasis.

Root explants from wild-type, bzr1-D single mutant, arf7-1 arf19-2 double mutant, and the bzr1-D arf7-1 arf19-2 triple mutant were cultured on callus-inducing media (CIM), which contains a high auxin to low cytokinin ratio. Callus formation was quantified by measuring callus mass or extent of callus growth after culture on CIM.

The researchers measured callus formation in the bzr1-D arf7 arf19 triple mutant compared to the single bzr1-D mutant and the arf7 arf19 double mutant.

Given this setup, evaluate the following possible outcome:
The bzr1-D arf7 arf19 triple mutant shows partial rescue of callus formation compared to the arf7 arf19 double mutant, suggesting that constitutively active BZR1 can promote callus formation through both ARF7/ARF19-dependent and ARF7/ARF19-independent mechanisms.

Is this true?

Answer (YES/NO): NO